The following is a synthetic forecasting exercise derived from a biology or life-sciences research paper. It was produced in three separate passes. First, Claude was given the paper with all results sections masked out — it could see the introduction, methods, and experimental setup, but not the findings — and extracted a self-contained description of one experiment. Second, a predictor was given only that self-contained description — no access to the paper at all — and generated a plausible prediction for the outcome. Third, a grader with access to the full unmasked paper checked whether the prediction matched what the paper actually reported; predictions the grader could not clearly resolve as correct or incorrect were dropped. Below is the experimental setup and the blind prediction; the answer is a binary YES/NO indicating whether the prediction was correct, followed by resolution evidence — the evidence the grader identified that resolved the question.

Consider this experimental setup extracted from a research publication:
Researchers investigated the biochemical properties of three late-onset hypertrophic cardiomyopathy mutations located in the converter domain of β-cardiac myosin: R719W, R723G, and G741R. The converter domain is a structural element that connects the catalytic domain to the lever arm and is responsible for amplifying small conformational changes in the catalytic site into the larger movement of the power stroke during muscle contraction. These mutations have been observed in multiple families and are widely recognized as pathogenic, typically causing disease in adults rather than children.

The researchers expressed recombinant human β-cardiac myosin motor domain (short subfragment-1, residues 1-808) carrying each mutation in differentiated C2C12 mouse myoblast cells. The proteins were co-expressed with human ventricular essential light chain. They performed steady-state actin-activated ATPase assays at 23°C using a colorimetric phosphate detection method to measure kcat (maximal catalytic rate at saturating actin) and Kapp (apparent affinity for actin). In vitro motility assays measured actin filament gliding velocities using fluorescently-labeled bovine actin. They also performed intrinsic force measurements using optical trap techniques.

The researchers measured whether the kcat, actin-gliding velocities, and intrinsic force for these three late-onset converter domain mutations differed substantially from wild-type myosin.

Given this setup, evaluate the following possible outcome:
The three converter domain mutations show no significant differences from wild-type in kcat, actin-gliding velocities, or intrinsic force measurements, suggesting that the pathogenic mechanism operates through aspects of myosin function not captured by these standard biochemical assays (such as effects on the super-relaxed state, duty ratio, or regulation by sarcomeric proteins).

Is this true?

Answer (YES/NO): YES